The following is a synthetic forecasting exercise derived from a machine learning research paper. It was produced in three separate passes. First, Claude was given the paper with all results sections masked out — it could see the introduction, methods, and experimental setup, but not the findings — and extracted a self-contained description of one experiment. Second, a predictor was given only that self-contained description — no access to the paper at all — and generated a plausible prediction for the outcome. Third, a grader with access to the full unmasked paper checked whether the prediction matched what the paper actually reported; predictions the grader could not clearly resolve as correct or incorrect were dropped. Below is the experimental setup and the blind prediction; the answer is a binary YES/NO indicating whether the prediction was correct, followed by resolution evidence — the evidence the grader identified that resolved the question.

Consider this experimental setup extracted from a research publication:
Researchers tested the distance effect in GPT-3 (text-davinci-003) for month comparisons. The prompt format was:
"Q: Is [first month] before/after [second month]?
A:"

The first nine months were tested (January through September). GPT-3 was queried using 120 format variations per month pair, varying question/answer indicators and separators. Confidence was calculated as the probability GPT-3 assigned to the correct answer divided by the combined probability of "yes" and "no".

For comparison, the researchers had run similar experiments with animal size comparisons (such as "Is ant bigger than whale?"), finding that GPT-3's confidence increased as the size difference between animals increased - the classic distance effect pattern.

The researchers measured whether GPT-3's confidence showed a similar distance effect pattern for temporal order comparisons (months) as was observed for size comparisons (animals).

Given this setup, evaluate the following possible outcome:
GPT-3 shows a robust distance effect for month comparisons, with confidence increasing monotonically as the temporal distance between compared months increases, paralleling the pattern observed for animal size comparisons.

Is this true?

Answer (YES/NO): NO